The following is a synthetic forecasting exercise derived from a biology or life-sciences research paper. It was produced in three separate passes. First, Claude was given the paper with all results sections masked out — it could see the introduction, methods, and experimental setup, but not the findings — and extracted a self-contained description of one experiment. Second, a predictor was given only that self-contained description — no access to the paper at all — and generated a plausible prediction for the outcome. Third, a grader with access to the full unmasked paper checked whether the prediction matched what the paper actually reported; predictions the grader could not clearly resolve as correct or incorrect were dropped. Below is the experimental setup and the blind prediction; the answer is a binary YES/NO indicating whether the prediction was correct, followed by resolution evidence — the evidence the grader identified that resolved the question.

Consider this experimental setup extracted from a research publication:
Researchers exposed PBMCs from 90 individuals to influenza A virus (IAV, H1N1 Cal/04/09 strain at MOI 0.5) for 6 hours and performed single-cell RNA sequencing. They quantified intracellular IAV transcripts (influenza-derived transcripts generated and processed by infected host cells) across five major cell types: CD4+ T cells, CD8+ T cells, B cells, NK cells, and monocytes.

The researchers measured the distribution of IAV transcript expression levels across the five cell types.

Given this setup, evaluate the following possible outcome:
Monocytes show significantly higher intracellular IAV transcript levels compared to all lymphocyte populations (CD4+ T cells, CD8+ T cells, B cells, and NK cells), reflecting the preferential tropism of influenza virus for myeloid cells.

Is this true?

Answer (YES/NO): YES